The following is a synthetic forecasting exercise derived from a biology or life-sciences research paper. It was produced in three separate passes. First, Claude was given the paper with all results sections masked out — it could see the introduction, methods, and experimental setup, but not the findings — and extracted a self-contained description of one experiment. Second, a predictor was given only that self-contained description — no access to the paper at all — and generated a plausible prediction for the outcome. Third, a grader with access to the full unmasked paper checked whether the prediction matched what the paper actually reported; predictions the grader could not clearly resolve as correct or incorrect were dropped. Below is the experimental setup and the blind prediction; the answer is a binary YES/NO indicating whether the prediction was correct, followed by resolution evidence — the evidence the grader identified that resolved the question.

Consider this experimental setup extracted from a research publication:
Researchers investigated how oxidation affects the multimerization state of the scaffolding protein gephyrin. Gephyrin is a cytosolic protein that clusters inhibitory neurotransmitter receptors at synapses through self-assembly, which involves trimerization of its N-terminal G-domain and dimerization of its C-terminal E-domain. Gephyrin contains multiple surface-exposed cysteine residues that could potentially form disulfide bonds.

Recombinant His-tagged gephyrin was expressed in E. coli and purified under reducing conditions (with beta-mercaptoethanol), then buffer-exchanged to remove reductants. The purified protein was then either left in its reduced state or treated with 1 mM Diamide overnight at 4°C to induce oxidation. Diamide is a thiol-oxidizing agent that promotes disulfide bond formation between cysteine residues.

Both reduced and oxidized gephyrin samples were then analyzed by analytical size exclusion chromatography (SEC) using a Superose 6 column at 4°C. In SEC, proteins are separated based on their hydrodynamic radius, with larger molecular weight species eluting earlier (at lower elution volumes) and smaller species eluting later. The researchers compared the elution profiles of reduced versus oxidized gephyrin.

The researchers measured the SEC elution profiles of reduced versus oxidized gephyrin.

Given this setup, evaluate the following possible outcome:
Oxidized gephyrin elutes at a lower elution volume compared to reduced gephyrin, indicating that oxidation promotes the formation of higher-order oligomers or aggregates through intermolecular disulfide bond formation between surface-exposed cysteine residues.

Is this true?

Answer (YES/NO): YES